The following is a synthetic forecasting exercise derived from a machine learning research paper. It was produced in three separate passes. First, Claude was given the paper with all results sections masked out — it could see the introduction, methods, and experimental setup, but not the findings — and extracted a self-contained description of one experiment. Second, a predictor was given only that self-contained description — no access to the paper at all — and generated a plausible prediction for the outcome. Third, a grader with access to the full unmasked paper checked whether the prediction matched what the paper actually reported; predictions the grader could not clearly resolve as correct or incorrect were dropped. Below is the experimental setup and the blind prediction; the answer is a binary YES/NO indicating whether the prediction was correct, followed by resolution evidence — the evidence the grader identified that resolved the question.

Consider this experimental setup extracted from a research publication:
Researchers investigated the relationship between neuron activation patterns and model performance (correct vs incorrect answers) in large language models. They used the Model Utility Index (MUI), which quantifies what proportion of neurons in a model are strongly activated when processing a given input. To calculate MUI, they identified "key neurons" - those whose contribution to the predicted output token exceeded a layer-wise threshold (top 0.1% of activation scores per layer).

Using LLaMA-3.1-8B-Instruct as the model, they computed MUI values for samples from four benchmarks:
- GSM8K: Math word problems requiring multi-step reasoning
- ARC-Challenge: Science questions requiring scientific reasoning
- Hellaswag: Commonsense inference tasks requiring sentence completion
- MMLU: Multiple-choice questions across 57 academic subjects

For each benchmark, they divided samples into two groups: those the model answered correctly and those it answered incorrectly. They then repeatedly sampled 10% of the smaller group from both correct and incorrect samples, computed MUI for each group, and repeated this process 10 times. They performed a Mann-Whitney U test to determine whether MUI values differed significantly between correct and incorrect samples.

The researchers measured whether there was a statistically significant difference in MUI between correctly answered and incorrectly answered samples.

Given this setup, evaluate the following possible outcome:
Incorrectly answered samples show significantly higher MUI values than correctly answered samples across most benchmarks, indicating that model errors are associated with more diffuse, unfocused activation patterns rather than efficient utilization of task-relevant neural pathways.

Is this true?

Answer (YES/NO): NO